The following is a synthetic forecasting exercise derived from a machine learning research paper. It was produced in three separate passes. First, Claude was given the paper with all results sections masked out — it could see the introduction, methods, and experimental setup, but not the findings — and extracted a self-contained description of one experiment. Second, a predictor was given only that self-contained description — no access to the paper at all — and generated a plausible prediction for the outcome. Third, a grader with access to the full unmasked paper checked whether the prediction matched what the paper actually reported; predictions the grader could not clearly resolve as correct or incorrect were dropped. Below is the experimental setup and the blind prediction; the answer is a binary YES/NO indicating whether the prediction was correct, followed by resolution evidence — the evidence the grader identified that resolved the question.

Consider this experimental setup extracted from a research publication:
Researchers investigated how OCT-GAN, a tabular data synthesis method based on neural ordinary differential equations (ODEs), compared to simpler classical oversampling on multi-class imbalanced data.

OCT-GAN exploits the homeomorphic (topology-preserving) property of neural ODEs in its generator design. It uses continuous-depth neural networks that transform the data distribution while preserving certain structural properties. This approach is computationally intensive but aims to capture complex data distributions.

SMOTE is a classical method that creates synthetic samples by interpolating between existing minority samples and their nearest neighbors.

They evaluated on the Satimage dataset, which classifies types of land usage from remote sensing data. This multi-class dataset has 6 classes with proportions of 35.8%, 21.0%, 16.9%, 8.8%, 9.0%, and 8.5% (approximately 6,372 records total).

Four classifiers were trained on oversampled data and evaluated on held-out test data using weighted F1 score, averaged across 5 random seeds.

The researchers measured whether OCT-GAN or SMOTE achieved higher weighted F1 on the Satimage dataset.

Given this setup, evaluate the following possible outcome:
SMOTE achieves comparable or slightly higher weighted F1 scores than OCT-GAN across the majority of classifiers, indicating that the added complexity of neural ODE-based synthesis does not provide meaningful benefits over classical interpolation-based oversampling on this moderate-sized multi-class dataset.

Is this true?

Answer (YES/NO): YES